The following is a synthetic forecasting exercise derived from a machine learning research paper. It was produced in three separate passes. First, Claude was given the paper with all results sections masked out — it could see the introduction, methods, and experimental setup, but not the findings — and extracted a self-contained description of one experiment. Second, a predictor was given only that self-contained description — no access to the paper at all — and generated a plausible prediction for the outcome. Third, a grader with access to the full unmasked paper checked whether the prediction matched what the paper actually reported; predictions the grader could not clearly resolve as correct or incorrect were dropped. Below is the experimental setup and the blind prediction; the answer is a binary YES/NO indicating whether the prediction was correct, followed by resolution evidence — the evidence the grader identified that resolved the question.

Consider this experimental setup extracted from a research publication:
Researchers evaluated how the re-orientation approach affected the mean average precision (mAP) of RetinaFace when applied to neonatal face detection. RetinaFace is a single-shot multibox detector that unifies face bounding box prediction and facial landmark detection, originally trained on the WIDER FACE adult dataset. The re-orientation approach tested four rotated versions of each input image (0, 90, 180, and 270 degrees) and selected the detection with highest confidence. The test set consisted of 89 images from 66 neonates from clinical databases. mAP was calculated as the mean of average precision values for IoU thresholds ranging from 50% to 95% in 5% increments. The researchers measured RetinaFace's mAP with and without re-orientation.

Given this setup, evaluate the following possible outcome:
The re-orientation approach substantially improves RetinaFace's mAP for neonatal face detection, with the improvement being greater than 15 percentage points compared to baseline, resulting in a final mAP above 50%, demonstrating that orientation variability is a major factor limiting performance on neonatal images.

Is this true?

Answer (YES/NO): NO